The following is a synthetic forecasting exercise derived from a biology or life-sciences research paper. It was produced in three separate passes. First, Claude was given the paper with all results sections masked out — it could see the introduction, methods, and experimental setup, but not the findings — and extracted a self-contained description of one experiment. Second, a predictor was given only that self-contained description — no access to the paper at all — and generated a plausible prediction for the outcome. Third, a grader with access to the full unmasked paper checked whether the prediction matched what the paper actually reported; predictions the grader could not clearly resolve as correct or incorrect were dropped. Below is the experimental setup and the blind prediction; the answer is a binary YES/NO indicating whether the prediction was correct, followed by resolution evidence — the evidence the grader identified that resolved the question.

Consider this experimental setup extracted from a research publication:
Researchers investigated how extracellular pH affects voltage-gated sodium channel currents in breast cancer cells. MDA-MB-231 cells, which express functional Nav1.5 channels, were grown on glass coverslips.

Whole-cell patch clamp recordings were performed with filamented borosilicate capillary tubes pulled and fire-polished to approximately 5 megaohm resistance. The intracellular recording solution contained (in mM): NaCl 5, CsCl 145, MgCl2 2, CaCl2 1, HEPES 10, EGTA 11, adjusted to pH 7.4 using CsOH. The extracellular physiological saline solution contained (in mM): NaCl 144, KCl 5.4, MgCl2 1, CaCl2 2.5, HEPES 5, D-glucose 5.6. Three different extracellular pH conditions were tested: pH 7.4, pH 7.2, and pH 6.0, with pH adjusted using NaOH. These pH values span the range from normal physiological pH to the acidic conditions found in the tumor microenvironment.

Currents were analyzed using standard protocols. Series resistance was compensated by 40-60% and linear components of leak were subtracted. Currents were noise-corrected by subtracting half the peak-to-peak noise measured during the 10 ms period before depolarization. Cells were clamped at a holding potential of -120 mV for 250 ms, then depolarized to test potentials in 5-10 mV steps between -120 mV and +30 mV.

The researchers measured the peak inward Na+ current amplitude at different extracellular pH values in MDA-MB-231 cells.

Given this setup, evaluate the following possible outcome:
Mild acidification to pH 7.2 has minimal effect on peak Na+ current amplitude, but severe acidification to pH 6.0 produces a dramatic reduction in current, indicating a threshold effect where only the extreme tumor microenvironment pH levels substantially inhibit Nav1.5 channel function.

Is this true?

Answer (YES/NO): NO